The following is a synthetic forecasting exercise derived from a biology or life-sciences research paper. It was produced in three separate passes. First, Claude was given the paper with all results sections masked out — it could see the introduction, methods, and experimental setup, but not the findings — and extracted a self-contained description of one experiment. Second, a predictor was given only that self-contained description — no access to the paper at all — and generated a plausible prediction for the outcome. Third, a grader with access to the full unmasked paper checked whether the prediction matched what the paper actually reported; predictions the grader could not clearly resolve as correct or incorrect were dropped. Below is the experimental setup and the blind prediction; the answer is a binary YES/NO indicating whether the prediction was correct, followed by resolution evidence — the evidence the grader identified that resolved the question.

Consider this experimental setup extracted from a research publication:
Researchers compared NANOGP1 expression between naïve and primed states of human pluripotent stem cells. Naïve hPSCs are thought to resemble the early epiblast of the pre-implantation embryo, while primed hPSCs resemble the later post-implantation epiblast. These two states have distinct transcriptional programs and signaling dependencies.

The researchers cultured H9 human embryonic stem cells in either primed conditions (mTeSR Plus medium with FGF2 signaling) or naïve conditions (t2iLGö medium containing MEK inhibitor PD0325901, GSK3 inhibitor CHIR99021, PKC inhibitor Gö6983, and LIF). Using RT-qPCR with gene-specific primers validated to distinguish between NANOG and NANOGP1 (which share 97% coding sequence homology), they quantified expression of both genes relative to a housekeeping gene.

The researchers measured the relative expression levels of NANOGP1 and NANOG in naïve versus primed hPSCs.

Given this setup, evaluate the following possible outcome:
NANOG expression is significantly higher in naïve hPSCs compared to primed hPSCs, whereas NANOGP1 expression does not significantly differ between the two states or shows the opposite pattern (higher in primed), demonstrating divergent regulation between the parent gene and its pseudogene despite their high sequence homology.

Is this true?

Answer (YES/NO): NO